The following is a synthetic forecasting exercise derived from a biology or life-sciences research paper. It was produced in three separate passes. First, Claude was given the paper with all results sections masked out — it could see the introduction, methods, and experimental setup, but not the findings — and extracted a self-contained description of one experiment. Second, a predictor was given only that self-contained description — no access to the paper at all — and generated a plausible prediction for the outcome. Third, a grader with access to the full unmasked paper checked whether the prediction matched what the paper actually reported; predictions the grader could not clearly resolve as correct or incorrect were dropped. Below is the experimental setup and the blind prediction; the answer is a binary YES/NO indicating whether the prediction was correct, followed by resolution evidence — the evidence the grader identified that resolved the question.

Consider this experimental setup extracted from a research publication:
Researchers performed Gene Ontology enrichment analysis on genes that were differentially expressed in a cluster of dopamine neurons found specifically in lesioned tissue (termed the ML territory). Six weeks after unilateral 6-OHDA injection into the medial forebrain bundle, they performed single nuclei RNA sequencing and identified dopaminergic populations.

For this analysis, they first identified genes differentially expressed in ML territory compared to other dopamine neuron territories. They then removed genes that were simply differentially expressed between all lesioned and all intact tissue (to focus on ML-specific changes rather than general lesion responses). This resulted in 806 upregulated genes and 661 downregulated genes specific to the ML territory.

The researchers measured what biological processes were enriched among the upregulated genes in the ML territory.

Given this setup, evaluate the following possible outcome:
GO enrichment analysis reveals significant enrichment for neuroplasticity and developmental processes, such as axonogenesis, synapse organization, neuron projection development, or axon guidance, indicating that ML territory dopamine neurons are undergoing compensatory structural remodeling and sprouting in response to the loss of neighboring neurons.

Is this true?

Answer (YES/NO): YES